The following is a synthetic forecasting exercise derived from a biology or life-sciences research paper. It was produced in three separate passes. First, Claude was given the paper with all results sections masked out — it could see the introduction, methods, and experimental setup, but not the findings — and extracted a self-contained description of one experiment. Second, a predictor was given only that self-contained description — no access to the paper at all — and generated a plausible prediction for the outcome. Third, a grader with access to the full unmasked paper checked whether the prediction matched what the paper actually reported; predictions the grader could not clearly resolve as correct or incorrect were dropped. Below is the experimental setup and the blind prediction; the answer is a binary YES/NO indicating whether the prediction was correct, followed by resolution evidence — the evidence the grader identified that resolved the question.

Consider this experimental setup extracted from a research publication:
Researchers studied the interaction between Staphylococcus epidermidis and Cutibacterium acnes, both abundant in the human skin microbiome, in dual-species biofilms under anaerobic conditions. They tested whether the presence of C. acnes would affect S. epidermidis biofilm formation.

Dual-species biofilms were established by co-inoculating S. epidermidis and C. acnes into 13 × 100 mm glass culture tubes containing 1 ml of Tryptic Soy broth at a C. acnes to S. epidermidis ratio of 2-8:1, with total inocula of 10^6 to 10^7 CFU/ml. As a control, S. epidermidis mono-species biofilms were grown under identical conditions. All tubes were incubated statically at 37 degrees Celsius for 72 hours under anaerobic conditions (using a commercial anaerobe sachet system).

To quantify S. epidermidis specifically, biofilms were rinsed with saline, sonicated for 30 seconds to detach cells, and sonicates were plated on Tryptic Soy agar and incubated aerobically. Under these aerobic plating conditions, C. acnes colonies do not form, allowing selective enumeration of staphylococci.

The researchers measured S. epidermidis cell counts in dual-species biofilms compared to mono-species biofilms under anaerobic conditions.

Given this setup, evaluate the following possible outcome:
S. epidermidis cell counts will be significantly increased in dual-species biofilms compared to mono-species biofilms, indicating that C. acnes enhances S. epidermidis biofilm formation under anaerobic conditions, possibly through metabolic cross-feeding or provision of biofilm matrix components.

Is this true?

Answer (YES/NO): NO